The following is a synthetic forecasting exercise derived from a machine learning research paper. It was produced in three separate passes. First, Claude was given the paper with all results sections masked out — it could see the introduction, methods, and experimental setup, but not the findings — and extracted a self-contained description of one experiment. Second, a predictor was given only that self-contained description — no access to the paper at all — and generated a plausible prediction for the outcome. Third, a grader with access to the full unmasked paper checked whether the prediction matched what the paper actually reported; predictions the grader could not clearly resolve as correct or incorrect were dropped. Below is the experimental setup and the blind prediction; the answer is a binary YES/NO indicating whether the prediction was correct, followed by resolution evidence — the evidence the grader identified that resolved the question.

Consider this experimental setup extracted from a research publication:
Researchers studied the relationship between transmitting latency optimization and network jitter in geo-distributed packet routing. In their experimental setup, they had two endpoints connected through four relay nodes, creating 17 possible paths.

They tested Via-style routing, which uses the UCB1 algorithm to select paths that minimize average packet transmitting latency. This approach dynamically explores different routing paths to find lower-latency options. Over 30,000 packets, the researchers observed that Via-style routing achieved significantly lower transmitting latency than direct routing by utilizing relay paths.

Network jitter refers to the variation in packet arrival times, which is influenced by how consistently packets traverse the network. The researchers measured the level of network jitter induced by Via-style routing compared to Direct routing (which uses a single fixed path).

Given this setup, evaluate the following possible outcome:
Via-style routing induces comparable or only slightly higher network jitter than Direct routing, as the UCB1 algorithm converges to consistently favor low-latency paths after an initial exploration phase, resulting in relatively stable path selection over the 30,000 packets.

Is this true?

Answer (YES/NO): NO